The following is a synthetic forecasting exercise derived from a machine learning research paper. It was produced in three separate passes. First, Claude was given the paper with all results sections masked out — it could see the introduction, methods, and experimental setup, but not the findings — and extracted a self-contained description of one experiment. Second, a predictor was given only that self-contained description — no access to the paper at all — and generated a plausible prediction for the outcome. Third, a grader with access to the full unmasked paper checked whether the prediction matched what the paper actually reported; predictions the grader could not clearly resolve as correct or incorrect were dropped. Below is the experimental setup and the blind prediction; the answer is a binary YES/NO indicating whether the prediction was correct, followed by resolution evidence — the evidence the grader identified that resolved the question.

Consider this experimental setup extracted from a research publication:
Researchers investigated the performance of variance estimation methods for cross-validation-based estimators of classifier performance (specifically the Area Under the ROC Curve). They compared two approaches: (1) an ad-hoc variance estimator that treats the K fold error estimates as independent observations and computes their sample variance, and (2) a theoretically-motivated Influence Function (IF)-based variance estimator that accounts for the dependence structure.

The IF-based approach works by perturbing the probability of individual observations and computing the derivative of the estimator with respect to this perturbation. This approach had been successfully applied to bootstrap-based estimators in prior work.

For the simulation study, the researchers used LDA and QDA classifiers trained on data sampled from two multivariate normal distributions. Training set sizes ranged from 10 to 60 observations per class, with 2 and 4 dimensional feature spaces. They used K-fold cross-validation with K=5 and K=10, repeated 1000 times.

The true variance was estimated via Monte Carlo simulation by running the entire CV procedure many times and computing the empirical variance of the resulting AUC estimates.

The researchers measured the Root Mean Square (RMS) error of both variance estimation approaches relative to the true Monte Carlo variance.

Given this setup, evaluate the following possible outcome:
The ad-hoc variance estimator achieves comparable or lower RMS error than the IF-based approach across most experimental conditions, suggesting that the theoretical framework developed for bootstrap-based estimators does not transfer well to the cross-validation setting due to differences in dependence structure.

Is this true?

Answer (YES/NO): YES